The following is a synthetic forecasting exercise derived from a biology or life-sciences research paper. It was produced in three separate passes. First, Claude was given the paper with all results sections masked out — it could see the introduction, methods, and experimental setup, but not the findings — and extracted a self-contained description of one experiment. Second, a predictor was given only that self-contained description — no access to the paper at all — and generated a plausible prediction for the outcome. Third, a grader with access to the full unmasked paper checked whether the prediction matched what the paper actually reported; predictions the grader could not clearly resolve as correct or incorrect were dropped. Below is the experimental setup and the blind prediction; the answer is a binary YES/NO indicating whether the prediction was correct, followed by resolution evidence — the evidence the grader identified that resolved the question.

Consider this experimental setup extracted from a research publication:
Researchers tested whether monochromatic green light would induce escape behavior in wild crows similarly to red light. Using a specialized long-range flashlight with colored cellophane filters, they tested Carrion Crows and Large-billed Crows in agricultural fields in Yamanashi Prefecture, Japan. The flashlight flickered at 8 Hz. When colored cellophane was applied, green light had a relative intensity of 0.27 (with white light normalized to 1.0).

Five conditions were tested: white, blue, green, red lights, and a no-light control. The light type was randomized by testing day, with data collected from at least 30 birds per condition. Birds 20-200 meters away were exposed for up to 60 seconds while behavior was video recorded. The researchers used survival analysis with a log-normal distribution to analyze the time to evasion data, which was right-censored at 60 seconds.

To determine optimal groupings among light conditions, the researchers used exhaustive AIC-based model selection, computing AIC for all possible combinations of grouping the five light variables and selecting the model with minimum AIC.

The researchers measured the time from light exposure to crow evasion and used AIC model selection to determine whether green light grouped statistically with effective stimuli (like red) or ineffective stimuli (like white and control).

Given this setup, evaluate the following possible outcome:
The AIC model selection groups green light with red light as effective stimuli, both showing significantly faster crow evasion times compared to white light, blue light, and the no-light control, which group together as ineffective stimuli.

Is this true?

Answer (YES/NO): YES